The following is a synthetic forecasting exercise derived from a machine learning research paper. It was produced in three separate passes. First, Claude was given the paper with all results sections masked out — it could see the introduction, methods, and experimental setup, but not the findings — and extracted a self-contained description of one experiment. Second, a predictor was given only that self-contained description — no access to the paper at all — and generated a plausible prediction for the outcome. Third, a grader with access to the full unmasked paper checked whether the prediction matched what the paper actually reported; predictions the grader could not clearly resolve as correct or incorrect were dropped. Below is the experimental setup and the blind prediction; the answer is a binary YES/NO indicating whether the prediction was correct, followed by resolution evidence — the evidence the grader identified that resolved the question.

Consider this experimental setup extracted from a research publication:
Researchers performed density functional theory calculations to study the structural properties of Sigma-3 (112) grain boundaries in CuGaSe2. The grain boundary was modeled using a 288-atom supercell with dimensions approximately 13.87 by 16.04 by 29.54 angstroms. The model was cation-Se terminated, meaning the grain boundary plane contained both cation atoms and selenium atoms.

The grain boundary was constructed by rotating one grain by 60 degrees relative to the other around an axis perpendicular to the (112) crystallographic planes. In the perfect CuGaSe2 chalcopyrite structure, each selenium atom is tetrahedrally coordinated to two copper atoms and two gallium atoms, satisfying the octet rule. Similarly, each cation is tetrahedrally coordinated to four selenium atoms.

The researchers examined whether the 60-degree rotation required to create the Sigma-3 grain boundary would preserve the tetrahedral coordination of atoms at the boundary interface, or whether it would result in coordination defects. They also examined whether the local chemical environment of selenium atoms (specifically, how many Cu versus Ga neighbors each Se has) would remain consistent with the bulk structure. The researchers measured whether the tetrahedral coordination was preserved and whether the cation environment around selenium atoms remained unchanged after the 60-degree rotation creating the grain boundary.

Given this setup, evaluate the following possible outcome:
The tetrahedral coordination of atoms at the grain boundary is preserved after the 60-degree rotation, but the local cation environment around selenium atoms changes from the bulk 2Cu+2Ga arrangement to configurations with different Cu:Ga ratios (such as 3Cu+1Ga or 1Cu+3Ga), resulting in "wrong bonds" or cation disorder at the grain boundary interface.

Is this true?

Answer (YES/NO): YES